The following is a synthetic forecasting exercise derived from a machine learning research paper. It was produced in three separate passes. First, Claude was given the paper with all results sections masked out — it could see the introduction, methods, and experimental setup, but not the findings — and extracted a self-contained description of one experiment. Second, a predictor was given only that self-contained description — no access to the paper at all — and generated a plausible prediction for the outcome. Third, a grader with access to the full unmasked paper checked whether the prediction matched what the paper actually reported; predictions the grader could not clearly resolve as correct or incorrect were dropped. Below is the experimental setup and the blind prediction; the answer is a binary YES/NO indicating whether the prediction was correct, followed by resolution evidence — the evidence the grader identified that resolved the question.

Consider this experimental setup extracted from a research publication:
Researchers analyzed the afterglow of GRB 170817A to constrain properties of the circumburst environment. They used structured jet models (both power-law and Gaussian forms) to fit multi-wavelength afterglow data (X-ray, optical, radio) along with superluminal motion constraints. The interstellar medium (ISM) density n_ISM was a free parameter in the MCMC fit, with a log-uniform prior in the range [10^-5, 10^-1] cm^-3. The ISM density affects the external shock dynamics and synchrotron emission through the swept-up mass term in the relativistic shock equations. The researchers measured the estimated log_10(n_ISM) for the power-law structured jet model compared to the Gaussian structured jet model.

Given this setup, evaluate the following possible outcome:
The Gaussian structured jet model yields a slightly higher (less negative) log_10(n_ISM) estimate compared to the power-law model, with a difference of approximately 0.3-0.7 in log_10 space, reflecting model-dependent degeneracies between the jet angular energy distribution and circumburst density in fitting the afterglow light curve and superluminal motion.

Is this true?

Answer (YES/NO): NO